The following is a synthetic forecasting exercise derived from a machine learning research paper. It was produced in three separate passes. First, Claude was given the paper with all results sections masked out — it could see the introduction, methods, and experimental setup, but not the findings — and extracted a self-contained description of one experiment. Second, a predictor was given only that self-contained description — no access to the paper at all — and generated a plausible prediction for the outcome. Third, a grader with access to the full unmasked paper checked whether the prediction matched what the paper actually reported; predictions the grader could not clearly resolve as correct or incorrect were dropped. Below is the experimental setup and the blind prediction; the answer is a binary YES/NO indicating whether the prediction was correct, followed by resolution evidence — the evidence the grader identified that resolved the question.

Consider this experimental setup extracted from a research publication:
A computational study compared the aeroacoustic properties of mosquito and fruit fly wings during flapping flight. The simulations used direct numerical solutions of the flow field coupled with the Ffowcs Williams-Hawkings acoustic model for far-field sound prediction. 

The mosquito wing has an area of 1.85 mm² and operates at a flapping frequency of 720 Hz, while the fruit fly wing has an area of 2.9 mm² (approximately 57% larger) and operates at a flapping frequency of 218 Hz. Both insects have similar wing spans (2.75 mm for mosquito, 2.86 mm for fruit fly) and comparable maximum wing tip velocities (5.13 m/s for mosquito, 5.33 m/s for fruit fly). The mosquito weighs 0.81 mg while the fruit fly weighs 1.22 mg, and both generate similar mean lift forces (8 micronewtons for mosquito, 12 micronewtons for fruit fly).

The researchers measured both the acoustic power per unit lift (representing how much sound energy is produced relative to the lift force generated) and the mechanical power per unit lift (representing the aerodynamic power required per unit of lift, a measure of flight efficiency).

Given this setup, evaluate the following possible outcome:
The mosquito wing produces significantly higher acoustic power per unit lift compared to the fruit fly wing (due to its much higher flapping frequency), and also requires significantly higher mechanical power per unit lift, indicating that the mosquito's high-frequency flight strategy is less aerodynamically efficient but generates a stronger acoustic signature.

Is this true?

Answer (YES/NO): NO